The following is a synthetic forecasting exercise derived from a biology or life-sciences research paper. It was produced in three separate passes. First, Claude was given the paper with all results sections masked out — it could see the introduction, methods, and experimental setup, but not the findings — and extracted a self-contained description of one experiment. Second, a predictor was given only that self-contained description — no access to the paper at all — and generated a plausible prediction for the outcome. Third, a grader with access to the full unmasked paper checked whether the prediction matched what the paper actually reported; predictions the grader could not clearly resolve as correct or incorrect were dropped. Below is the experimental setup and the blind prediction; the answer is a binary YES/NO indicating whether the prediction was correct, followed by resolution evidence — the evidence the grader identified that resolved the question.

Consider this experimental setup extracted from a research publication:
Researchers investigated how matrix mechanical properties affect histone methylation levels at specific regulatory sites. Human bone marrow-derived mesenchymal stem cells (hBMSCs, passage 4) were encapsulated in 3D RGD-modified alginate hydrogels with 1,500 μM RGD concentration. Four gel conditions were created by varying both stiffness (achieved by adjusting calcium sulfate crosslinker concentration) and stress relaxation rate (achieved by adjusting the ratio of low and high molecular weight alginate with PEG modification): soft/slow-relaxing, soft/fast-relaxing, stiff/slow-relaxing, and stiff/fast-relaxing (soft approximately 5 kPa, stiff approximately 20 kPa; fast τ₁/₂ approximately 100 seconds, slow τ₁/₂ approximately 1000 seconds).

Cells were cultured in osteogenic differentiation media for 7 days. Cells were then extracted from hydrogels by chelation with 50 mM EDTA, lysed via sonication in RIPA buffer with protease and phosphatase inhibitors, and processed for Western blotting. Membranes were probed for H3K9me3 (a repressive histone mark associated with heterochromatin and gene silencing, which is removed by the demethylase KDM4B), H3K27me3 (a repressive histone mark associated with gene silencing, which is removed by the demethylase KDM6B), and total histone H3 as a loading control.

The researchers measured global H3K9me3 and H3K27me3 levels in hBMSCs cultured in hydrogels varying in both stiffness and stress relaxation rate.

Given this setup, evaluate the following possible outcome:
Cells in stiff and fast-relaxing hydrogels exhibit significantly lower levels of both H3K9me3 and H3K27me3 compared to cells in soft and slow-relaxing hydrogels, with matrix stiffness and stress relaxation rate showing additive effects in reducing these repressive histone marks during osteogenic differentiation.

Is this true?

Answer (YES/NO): NO